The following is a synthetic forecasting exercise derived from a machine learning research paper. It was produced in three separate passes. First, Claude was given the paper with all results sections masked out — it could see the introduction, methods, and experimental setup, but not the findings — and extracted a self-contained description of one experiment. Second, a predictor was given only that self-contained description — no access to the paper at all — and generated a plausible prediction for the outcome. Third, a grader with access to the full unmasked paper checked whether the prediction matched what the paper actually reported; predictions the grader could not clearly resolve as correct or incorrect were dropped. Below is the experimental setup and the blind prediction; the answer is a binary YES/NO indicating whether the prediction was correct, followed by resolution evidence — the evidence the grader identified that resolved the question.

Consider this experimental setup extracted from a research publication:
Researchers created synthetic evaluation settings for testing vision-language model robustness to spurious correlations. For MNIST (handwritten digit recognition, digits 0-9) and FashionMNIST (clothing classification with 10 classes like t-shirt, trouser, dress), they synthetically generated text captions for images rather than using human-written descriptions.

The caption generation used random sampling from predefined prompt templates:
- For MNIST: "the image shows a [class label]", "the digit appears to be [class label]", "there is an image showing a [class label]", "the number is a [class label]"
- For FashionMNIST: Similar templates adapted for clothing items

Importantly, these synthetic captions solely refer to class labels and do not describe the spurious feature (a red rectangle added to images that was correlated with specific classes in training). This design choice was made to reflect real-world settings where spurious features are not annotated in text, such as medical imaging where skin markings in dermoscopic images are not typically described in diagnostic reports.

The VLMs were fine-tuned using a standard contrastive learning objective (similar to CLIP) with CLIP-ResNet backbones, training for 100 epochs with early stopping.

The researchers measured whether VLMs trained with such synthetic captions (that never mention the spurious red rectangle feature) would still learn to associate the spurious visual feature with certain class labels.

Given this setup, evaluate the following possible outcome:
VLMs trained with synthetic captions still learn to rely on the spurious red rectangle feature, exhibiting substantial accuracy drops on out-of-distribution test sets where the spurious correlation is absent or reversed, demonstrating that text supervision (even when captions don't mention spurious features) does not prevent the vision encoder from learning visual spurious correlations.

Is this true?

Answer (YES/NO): YES